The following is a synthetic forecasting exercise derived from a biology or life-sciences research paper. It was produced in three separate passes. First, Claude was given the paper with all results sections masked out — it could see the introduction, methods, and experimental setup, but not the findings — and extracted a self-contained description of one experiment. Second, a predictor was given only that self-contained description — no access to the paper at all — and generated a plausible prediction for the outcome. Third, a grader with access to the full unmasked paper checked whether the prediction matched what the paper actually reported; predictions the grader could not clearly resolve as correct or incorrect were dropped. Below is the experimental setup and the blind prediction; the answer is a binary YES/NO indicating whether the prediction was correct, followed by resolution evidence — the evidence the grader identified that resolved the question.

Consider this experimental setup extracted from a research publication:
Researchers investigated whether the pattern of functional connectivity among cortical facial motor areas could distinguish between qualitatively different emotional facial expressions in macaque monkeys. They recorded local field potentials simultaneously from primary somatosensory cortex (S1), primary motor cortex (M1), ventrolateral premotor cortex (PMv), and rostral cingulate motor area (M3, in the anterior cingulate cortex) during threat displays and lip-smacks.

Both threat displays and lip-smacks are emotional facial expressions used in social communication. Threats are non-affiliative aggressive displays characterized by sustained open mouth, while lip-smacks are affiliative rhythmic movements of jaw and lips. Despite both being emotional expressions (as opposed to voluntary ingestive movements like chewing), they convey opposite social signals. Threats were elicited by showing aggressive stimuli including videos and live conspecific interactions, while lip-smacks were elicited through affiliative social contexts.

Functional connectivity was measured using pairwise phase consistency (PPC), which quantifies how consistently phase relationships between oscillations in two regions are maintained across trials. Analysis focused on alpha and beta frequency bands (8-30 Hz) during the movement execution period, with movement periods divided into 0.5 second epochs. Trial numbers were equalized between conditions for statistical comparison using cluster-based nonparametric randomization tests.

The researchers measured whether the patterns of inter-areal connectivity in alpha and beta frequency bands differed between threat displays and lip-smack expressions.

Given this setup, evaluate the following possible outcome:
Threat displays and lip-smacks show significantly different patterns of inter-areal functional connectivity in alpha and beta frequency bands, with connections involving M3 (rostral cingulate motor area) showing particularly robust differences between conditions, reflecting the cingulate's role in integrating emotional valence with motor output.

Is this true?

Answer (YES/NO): NO